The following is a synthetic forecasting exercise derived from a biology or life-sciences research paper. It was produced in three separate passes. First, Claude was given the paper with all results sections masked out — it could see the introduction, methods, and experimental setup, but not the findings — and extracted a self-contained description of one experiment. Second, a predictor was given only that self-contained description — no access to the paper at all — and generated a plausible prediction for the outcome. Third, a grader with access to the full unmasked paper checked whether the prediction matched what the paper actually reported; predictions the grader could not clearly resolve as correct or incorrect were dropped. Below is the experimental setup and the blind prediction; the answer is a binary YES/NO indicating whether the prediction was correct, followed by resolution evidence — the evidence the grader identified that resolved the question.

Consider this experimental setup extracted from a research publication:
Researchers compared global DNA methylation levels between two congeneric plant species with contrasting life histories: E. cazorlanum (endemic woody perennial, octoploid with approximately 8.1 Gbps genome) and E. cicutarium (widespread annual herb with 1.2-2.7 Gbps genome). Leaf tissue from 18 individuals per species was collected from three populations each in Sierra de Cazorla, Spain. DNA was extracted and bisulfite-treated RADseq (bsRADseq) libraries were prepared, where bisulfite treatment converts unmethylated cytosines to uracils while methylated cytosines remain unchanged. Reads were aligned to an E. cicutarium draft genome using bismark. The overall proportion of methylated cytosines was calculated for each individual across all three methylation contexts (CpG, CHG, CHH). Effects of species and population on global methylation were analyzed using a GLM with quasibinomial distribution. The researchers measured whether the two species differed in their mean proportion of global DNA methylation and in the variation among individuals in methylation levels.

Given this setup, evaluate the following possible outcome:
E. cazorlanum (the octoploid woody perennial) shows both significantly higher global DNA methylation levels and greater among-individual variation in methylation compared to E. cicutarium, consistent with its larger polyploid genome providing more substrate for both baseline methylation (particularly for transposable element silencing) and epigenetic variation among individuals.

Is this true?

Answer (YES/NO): YES